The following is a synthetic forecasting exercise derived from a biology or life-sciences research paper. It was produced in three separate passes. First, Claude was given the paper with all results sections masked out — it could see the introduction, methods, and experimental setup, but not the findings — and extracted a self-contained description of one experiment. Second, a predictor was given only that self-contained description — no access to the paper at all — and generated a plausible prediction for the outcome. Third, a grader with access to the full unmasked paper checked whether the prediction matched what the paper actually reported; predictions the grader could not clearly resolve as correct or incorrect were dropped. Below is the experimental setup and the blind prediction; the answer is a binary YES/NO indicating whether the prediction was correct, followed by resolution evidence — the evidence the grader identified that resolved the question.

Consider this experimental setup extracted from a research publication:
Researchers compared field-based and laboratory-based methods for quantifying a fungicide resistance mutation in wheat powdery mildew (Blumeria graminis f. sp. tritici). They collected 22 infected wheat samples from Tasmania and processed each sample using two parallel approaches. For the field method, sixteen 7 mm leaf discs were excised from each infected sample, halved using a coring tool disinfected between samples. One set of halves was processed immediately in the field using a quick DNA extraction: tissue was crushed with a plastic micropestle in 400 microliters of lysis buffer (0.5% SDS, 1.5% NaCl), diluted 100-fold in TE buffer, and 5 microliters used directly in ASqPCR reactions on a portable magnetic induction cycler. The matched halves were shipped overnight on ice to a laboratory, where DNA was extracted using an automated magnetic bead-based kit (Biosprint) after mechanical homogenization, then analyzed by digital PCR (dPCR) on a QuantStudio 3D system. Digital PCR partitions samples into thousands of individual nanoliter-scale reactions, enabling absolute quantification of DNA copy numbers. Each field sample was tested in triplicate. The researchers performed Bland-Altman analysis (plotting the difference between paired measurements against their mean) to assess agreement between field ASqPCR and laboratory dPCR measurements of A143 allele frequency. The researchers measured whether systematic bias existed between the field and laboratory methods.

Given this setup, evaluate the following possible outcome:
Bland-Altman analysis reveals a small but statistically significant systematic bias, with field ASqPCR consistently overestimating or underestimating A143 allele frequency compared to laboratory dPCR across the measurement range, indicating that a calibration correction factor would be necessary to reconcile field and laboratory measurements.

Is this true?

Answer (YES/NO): NO